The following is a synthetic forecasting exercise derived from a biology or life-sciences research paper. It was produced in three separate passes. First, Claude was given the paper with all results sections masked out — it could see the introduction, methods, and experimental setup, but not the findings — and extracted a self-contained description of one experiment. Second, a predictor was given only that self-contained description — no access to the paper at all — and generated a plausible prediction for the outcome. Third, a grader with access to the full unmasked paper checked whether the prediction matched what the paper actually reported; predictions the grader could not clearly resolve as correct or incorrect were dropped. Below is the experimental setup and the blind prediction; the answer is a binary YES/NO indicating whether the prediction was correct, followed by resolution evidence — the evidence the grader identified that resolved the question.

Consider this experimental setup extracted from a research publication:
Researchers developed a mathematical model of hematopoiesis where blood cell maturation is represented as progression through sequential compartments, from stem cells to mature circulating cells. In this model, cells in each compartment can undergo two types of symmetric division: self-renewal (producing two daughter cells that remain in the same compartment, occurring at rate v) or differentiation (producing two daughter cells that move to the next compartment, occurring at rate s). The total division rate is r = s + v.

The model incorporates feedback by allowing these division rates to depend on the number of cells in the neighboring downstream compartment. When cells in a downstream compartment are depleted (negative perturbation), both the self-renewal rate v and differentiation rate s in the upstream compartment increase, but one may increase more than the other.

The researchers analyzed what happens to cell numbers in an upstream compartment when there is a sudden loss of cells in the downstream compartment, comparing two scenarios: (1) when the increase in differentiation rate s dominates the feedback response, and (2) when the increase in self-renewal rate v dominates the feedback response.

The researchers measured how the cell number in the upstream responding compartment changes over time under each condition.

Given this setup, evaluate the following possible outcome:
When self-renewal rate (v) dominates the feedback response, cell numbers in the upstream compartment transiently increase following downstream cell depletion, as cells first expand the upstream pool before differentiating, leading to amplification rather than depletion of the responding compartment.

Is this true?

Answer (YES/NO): YES